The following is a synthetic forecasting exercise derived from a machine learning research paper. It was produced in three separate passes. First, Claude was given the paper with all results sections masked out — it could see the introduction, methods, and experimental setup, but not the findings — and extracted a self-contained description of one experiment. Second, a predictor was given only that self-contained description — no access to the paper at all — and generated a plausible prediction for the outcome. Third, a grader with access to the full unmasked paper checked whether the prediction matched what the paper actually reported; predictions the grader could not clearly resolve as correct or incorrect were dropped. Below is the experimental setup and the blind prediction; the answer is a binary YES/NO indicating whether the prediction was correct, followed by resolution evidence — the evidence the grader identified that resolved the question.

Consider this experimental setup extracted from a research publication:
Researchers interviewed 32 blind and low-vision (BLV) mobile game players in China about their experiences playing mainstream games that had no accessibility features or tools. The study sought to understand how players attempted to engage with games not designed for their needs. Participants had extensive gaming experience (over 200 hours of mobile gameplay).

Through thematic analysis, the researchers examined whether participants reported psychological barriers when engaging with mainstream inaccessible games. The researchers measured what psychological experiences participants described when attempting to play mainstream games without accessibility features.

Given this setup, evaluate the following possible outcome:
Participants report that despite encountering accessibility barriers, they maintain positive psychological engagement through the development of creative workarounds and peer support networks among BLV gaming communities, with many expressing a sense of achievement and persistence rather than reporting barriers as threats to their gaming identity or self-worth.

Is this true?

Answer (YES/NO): NO